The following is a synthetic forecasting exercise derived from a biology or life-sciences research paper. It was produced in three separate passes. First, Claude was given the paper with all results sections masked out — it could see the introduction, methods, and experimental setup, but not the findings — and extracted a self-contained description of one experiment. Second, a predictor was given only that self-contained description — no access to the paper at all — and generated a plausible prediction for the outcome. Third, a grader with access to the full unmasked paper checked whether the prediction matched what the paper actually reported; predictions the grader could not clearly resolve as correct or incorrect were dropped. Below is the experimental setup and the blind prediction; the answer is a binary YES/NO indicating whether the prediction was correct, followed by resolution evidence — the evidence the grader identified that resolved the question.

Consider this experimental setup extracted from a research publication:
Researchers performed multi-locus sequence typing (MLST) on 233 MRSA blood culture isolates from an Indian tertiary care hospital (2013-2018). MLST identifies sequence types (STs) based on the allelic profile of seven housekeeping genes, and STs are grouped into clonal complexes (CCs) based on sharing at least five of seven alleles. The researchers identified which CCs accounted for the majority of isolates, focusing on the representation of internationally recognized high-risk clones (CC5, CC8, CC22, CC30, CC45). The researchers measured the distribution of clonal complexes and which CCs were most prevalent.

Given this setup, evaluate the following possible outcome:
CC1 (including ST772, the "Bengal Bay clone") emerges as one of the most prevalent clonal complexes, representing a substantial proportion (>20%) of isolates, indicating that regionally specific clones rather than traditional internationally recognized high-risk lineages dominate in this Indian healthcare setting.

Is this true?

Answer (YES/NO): YES